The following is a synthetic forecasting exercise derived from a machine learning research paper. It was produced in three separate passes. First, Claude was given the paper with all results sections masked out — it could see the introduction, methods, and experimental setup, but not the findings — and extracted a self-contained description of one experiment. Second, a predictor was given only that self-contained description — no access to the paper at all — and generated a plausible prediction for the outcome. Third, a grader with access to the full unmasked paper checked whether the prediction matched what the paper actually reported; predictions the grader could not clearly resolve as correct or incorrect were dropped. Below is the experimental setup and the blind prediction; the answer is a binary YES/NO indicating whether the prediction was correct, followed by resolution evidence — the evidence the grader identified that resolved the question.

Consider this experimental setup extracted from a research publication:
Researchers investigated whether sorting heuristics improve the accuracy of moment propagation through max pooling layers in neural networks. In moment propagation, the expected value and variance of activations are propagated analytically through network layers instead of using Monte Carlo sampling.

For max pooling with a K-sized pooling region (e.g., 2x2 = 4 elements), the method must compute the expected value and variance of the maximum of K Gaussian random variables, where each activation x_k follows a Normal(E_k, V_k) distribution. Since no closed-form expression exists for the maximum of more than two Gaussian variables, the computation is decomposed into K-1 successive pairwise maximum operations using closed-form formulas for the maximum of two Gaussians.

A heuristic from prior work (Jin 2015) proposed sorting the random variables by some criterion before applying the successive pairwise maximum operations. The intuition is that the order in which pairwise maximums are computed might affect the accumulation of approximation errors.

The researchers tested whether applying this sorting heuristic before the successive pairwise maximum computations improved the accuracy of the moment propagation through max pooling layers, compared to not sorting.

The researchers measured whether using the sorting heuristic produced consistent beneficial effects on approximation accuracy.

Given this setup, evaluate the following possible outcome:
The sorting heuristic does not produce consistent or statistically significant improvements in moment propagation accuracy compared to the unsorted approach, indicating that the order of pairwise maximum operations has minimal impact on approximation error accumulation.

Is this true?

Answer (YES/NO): YES